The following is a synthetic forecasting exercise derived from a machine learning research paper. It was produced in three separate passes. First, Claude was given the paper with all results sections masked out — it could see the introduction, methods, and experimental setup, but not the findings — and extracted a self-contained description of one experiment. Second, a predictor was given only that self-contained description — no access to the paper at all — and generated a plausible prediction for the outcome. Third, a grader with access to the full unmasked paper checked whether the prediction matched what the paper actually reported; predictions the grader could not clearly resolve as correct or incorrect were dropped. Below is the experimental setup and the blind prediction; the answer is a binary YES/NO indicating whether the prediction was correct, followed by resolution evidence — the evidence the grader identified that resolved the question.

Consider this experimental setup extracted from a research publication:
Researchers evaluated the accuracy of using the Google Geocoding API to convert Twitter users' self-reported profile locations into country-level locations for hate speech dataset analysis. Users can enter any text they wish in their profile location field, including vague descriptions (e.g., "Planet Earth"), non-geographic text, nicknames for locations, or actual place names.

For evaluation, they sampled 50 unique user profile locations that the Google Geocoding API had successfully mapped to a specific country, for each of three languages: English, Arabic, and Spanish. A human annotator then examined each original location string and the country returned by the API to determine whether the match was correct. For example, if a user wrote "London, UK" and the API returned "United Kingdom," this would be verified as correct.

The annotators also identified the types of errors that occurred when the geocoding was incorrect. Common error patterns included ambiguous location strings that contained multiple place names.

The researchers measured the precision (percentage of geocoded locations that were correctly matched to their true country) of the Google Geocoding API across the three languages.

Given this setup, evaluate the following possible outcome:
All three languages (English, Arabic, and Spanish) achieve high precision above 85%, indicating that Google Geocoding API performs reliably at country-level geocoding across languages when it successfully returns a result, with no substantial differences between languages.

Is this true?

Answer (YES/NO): YES